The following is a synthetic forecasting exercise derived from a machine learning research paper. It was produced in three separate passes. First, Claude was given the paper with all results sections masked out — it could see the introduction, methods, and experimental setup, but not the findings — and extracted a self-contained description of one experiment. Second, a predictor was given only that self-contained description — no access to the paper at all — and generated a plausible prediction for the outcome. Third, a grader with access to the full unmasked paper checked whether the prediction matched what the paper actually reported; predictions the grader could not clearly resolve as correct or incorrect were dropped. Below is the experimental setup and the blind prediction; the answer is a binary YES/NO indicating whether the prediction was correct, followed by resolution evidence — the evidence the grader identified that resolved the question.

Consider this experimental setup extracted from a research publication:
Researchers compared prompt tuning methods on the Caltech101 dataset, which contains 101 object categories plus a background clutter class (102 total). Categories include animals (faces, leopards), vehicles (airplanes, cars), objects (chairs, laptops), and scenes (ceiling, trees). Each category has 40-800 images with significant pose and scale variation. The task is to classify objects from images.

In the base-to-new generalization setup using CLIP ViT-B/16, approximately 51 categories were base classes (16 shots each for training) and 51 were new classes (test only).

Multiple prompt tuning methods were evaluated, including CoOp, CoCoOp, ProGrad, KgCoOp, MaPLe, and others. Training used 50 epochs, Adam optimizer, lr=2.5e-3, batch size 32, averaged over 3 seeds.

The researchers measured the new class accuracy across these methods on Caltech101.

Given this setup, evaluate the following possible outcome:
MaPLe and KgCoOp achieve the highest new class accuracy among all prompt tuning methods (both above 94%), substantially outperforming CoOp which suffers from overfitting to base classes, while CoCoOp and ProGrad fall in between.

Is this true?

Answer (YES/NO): NO